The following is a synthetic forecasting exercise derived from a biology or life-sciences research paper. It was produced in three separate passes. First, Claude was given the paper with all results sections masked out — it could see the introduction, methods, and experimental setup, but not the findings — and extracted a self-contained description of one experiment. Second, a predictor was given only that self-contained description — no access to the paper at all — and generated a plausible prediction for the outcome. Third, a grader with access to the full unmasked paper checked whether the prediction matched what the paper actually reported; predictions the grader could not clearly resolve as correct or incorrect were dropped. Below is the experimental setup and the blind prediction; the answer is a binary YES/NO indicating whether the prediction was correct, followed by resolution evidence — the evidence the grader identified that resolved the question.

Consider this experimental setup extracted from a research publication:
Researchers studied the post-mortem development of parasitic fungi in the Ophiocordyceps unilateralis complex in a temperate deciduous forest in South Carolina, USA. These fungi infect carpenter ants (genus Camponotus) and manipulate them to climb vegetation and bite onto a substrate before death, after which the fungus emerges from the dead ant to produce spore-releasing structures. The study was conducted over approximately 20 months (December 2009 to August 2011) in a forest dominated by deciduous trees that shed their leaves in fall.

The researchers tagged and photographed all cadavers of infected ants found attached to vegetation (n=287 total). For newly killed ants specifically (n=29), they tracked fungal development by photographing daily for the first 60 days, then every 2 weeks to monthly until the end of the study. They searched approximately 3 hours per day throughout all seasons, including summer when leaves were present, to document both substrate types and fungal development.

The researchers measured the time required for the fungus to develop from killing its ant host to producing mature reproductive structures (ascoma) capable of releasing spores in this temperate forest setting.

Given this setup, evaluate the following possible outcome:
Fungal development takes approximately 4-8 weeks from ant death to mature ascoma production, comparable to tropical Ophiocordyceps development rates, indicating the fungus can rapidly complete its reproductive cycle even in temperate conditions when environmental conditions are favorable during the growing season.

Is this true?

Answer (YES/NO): NO